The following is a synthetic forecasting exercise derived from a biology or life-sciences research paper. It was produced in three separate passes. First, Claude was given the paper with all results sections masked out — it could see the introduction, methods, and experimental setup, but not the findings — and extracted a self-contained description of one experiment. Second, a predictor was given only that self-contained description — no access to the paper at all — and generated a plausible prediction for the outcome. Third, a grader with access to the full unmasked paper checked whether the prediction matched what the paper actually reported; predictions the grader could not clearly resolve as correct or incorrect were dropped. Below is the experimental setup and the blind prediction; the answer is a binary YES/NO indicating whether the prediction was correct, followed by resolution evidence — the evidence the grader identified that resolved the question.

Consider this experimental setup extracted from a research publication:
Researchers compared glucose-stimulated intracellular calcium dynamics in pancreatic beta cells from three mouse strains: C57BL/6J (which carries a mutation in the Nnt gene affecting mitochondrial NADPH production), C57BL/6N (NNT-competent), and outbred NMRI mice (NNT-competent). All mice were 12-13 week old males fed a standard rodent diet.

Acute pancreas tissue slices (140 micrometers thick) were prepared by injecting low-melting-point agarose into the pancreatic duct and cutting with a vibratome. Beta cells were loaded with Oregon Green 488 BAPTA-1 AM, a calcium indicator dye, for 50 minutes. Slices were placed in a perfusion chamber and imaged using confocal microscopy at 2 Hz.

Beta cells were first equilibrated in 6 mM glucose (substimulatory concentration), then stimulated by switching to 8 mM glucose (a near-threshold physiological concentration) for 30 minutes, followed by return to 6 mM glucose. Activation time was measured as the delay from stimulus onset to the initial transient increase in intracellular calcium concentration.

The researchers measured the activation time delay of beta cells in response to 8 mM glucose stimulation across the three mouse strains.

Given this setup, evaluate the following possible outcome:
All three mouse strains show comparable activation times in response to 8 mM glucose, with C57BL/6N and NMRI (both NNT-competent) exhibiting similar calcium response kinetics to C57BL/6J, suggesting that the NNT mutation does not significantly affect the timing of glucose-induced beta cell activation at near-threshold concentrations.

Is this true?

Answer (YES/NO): NO